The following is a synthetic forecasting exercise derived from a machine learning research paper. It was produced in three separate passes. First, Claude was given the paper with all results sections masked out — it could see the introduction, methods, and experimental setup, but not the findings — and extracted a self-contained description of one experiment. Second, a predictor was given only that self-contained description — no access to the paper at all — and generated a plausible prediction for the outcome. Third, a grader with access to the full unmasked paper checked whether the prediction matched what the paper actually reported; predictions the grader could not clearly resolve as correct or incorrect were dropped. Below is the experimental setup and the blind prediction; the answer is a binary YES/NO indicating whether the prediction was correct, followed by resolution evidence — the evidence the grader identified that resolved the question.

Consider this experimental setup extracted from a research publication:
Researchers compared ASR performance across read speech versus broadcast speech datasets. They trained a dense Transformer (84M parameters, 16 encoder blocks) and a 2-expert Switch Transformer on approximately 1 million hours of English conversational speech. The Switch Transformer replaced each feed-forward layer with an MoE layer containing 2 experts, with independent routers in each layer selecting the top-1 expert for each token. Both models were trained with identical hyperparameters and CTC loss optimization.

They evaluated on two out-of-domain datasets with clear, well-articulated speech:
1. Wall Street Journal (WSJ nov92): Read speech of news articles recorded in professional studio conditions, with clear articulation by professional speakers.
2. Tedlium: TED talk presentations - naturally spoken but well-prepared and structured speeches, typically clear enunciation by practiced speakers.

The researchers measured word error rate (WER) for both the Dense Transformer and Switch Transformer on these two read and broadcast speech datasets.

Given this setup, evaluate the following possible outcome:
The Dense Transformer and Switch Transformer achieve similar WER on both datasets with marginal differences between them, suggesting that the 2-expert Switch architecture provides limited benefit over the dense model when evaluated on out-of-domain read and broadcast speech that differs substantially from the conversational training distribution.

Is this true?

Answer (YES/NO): YES